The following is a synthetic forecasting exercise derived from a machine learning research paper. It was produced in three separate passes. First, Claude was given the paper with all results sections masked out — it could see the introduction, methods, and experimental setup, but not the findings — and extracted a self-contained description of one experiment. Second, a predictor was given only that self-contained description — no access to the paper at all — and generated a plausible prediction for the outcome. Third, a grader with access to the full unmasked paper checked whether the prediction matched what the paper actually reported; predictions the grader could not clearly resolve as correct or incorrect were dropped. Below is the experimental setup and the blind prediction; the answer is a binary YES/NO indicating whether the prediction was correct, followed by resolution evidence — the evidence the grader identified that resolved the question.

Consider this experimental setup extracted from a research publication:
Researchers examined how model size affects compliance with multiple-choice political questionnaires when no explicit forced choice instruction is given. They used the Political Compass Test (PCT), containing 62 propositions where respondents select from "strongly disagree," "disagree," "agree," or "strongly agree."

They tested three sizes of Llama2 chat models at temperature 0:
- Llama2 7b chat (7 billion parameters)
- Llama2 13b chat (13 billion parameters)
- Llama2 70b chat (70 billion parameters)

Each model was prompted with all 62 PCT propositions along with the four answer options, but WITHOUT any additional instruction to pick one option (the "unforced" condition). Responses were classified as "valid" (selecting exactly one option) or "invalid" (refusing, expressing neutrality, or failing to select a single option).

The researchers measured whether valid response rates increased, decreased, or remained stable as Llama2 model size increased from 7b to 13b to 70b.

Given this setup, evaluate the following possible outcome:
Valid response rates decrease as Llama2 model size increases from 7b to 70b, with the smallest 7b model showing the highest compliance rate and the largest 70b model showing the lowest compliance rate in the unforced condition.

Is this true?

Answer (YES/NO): NO